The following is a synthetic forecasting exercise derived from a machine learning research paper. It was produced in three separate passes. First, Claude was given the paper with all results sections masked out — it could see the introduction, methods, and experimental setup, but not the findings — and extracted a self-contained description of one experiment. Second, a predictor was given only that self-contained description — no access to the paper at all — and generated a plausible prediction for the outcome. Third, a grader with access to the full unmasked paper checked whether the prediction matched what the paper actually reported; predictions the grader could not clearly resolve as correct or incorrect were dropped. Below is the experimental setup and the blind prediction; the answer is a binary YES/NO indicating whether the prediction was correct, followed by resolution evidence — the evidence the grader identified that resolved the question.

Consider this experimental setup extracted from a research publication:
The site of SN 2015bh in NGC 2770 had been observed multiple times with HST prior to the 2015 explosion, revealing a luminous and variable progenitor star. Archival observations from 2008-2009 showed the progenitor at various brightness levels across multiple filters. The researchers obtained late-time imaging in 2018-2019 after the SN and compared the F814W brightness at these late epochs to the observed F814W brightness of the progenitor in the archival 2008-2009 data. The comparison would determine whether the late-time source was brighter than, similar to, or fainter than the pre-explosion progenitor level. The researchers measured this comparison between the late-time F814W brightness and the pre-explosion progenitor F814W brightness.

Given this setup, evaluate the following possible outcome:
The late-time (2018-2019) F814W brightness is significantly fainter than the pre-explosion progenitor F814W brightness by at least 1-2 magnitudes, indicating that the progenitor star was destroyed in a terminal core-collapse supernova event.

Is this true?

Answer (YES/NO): YES